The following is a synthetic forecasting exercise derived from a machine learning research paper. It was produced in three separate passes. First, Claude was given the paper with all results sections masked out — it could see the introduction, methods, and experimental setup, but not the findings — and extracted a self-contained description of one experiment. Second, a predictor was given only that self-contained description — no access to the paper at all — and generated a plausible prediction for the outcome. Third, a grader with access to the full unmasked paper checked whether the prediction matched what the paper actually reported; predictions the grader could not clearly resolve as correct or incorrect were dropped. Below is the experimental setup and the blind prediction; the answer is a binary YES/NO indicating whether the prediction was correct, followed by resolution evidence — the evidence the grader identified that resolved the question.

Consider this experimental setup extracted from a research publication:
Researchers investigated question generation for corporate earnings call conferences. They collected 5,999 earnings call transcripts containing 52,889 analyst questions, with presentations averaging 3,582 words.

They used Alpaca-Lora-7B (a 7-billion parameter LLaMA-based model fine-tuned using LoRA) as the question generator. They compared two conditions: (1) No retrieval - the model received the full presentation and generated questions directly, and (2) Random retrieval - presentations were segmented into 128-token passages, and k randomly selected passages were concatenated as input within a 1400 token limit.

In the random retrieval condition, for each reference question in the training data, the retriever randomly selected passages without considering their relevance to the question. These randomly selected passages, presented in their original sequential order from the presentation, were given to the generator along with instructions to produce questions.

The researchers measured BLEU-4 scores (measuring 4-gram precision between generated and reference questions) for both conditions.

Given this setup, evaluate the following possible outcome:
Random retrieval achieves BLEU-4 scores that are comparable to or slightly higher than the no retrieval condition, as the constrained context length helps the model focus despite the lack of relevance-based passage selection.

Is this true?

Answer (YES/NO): NO